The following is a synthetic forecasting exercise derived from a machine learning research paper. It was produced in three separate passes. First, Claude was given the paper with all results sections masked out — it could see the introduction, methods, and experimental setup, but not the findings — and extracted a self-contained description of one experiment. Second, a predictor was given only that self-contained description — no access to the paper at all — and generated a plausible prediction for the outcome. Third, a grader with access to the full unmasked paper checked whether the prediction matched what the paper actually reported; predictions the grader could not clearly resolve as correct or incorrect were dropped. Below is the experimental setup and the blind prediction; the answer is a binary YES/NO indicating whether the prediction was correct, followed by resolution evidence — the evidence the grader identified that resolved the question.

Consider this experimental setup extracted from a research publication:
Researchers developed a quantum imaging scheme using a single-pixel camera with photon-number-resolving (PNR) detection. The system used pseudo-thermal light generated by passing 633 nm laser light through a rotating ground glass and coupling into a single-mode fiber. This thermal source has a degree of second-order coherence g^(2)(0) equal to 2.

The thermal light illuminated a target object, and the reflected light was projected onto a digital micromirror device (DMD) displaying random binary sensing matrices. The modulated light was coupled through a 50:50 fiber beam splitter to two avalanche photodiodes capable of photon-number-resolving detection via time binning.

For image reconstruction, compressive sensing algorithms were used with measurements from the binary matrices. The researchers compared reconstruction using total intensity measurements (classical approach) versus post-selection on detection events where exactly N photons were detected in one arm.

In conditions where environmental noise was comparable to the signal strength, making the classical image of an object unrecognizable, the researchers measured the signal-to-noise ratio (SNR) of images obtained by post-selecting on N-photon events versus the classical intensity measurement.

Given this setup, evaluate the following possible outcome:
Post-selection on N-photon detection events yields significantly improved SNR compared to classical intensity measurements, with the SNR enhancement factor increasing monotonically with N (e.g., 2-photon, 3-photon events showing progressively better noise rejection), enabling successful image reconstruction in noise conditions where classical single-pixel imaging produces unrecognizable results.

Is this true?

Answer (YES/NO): YES